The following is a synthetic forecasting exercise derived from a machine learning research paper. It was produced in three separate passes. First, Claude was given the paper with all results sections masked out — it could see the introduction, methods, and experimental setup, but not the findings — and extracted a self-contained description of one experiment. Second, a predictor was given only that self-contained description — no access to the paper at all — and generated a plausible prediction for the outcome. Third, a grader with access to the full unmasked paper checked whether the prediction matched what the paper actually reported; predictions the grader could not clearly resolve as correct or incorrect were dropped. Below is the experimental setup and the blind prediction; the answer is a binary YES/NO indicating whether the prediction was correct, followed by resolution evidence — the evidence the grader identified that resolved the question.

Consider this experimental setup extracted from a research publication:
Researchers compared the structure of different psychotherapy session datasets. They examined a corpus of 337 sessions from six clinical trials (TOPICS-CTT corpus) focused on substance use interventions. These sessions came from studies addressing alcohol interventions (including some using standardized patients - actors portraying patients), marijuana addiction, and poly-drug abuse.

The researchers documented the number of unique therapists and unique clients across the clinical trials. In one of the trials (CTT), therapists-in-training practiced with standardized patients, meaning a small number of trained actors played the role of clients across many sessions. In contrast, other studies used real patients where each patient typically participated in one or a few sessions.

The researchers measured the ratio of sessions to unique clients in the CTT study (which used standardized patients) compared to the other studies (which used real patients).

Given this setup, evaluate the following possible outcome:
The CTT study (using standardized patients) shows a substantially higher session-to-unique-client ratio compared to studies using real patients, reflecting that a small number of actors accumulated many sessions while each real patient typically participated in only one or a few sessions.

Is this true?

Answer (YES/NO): YES